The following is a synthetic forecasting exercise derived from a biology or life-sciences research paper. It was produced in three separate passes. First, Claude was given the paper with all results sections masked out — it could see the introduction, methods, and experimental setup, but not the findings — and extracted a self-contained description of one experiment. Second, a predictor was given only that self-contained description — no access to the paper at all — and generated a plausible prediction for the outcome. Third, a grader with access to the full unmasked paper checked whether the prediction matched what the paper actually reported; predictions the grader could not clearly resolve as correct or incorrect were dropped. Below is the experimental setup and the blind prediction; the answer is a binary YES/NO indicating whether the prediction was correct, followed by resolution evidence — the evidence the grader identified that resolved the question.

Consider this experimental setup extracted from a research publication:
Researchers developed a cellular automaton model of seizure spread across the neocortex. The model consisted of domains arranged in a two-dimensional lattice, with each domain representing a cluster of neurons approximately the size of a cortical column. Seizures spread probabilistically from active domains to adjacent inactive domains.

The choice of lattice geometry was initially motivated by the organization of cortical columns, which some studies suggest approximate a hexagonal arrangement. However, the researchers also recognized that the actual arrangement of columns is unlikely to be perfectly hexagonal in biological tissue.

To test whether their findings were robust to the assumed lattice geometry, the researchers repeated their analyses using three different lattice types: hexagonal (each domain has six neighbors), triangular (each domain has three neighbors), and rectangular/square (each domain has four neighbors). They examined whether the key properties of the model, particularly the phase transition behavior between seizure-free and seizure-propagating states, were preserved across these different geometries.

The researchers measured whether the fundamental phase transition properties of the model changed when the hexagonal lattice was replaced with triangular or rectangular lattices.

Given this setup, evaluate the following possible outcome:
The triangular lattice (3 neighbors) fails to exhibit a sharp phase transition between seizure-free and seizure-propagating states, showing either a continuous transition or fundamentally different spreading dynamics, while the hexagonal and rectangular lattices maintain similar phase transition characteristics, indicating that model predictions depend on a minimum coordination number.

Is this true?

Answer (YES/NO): NO